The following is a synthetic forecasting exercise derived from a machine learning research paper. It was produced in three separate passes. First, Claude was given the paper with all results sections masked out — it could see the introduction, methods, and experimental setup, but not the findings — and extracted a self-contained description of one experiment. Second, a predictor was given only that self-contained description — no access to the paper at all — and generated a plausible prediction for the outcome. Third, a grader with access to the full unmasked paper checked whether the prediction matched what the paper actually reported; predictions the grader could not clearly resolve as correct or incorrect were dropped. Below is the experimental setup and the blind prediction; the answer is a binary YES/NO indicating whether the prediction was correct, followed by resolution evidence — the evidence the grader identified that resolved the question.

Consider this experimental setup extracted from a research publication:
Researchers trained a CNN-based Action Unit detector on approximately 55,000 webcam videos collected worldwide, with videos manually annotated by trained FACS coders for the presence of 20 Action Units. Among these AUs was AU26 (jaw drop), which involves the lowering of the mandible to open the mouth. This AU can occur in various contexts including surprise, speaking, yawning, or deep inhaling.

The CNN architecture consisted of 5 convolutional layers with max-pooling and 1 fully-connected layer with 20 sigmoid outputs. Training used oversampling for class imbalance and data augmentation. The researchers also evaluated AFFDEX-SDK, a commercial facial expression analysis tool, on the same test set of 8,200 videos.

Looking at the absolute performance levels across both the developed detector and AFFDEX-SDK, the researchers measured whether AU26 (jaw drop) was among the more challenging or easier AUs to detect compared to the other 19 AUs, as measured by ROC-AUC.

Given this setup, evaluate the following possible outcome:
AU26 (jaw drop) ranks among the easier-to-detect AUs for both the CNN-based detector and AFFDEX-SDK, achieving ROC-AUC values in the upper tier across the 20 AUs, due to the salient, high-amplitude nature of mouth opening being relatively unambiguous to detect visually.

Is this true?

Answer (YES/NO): NO